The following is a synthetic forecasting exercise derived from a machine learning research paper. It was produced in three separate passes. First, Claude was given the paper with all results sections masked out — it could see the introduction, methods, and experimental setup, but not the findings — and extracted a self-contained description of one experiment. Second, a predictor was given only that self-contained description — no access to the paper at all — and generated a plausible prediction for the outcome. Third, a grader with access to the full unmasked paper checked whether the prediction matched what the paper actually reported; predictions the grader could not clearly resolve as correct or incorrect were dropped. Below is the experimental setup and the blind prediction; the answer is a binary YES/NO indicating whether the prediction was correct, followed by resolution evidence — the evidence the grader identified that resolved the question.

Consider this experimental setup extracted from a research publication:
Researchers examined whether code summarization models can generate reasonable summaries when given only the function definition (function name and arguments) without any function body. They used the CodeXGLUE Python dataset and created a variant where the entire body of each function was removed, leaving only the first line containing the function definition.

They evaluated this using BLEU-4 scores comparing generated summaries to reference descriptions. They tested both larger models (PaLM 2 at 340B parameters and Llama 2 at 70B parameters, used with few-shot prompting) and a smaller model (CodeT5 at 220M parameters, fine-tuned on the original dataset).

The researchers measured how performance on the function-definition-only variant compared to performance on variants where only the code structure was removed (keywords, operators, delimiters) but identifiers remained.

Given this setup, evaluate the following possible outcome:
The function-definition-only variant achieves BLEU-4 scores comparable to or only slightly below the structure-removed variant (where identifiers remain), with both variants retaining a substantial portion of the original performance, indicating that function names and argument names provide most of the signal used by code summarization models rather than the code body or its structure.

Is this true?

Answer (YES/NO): YES